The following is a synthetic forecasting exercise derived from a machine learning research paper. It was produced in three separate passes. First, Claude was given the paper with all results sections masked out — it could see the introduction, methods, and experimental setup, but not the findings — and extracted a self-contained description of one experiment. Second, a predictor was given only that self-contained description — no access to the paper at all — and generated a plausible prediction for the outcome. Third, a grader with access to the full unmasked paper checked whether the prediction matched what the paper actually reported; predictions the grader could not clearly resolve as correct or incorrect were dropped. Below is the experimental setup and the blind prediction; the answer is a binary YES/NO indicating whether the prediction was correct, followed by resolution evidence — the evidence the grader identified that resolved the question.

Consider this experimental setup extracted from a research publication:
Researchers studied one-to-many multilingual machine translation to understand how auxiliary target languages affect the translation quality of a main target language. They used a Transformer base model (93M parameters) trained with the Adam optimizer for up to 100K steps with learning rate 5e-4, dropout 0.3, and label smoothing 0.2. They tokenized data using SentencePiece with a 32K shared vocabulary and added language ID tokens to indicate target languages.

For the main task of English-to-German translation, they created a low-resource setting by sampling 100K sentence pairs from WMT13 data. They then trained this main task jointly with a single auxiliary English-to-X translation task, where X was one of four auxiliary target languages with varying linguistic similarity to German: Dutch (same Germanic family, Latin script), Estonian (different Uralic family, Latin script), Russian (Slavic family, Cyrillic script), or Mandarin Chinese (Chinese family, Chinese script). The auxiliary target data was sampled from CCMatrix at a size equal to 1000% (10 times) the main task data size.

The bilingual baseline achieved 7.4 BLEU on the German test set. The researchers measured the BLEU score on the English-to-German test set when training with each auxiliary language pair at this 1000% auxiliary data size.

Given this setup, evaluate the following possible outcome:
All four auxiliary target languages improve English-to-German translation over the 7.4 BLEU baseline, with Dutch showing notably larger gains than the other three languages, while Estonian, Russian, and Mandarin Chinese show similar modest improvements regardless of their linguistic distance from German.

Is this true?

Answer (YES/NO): NO